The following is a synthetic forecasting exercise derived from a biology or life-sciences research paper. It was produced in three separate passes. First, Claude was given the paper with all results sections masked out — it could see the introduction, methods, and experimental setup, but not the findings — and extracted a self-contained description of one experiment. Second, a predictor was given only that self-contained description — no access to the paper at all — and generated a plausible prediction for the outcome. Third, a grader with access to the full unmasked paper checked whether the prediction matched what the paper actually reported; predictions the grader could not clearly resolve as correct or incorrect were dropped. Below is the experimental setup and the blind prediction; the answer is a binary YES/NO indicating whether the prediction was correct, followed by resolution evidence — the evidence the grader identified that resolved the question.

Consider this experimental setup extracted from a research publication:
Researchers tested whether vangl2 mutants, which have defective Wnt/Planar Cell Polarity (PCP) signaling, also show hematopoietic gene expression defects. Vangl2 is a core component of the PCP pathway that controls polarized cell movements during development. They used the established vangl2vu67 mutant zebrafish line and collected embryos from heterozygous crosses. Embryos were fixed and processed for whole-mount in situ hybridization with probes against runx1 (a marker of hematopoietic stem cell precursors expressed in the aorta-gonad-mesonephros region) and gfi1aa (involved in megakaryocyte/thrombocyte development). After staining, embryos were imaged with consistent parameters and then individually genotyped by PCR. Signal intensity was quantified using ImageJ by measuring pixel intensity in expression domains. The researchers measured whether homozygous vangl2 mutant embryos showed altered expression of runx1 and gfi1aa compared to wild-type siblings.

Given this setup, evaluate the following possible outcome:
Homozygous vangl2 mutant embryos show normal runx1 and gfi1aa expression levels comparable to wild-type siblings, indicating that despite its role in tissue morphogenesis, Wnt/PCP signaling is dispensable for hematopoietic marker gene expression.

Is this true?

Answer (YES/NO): NO